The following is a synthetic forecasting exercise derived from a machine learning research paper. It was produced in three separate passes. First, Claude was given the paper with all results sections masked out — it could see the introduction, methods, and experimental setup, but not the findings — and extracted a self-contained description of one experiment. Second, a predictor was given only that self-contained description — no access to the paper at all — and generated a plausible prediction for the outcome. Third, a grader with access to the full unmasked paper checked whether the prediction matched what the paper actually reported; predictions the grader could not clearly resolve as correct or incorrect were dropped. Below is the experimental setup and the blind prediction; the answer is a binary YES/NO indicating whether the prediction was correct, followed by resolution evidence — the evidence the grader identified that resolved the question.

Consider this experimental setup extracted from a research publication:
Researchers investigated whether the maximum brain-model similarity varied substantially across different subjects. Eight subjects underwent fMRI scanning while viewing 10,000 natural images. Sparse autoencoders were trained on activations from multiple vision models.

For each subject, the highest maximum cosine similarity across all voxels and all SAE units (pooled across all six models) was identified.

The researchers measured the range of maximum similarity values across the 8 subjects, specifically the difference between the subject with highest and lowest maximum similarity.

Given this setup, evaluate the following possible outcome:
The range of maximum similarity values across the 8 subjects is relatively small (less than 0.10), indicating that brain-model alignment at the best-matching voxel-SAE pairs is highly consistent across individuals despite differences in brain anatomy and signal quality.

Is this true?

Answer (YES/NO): NO